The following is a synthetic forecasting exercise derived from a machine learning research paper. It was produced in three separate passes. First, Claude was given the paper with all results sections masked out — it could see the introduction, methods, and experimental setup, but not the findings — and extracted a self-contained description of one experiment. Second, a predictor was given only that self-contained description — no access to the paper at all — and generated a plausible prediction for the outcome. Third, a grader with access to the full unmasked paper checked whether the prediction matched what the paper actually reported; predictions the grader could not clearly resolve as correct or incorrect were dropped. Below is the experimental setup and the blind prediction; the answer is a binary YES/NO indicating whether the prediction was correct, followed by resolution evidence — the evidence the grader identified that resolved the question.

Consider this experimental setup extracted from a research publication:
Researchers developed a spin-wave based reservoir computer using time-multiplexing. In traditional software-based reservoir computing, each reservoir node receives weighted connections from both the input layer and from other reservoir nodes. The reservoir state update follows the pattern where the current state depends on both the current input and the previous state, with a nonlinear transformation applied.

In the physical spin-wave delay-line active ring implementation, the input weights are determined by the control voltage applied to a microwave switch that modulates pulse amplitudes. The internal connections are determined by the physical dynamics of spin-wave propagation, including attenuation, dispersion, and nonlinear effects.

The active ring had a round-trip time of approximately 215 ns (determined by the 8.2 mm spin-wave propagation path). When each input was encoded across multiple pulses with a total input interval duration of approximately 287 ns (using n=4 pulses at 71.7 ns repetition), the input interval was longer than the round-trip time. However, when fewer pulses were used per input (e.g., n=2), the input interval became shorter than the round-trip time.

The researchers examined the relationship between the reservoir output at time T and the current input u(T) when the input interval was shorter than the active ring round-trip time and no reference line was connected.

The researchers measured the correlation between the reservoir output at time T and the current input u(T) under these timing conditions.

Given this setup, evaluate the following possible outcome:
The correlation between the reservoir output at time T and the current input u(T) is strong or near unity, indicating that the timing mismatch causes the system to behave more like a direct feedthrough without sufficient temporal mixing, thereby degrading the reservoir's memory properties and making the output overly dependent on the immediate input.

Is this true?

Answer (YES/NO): NO